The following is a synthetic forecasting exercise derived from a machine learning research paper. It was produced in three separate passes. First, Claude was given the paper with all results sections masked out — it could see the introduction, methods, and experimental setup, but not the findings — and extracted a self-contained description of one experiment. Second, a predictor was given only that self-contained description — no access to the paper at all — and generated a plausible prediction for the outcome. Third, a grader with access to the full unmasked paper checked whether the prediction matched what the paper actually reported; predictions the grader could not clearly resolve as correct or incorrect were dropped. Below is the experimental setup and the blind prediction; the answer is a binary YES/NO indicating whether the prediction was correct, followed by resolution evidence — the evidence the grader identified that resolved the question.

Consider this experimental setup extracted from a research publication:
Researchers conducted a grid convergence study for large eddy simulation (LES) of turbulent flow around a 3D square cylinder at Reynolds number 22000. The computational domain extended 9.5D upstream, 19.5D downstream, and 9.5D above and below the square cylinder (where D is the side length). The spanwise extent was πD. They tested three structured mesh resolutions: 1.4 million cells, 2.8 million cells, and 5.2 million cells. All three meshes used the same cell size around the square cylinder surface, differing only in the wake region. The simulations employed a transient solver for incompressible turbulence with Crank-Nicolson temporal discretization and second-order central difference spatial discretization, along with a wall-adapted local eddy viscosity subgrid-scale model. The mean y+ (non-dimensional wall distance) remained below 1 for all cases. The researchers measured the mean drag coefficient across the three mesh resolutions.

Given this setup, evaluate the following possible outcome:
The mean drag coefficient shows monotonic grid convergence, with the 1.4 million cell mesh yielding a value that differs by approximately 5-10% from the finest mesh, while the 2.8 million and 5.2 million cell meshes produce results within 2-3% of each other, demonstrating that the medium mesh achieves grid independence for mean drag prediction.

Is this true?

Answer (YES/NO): NO